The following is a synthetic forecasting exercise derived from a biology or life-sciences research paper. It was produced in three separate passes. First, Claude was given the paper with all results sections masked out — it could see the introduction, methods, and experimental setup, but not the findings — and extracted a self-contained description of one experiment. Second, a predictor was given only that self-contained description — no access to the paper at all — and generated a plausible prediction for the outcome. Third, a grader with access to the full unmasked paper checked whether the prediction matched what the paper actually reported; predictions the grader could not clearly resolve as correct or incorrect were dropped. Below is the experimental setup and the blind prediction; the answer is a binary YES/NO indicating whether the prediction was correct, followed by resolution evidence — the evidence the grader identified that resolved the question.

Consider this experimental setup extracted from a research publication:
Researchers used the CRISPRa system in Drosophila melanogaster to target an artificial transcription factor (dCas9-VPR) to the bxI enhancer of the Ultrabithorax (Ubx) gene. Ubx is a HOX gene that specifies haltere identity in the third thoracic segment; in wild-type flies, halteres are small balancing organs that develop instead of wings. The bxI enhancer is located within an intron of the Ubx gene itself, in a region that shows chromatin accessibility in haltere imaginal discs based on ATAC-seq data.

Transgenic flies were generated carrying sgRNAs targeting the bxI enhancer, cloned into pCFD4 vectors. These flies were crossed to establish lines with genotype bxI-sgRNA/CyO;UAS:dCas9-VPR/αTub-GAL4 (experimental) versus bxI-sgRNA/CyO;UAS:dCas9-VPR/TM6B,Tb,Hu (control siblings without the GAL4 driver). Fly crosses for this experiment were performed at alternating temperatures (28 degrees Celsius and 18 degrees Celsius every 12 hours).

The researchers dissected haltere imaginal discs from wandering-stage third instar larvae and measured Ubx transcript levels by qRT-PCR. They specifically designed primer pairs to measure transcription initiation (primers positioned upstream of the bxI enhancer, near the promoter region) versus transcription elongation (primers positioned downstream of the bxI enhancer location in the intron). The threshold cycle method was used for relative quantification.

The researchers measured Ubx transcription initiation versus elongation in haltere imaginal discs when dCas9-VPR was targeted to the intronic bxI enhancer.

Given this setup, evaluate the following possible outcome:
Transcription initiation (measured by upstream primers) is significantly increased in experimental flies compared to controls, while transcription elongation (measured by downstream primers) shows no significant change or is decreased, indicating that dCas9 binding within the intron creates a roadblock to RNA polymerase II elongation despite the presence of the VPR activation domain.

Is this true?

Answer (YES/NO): YES